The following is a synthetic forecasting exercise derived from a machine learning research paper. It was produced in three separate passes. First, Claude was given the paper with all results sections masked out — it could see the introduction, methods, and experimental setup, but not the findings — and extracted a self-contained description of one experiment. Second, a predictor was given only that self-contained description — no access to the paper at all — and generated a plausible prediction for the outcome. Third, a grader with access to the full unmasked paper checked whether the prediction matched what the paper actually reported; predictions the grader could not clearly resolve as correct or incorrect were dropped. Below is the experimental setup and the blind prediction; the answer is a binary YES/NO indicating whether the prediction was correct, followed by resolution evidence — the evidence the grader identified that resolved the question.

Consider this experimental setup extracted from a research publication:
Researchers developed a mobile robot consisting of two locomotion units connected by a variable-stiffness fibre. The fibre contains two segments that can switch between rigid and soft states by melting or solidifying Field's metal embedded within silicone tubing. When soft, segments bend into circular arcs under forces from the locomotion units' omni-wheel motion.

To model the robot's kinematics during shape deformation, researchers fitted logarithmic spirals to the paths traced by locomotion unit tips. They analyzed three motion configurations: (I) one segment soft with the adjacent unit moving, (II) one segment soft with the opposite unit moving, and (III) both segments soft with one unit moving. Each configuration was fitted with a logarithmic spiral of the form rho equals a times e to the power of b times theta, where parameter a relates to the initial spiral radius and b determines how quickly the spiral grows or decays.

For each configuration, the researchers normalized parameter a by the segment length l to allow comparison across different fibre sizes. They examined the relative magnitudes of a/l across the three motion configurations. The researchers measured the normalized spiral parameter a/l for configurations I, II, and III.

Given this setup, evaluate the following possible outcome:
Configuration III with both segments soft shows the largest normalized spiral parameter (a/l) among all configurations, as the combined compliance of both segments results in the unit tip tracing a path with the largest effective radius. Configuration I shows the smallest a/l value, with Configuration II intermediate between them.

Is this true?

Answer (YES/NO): NO